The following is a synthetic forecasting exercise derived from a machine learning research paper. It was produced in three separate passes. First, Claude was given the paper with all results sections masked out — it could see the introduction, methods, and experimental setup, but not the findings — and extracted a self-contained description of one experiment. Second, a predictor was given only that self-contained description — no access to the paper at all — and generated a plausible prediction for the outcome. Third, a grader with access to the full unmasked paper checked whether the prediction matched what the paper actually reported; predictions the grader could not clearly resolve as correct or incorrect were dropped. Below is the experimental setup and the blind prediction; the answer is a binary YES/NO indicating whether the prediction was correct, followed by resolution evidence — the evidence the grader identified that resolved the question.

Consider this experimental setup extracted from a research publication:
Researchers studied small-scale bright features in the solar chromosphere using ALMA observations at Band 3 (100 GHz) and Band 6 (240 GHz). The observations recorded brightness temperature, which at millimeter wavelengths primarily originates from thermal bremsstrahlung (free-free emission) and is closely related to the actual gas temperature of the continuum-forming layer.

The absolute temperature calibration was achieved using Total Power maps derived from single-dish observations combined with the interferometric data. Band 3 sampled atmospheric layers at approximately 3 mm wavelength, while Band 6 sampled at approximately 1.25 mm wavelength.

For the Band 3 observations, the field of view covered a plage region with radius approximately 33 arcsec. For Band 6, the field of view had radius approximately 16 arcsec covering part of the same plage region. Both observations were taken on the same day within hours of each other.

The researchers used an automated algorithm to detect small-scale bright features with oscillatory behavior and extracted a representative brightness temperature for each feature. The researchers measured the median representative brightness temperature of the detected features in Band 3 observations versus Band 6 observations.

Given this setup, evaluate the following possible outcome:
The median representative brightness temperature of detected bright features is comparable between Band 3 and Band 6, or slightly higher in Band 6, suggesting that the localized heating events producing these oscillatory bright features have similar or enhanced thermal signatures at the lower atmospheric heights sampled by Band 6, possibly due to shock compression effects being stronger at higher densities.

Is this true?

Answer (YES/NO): NO